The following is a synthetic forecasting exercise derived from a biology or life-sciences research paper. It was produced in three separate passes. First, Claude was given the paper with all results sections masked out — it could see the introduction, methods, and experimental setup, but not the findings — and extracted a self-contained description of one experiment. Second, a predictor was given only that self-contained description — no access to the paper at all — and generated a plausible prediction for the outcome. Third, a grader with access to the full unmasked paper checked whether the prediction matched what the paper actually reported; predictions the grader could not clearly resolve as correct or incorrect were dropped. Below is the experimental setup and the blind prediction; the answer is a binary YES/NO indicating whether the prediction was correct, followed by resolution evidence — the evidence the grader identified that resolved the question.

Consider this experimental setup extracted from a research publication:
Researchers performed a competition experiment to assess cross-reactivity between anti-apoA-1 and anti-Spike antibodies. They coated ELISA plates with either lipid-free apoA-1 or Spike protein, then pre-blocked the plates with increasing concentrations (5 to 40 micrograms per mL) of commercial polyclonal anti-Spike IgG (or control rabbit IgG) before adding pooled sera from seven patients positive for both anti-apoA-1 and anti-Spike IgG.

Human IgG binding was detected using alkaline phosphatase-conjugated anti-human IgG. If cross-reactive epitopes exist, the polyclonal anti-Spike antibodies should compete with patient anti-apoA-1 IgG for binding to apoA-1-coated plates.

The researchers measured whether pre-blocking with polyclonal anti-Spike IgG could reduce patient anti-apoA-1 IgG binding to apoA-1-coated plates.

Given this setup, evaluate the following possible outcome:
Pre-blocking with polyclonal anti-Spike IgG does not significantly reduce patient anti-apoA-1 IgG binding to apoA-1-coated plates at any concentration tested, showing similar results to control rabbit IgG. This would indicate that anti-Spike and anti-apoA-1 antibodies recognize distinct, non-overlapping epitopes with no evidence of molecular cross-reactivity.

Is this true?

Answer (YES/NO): NO